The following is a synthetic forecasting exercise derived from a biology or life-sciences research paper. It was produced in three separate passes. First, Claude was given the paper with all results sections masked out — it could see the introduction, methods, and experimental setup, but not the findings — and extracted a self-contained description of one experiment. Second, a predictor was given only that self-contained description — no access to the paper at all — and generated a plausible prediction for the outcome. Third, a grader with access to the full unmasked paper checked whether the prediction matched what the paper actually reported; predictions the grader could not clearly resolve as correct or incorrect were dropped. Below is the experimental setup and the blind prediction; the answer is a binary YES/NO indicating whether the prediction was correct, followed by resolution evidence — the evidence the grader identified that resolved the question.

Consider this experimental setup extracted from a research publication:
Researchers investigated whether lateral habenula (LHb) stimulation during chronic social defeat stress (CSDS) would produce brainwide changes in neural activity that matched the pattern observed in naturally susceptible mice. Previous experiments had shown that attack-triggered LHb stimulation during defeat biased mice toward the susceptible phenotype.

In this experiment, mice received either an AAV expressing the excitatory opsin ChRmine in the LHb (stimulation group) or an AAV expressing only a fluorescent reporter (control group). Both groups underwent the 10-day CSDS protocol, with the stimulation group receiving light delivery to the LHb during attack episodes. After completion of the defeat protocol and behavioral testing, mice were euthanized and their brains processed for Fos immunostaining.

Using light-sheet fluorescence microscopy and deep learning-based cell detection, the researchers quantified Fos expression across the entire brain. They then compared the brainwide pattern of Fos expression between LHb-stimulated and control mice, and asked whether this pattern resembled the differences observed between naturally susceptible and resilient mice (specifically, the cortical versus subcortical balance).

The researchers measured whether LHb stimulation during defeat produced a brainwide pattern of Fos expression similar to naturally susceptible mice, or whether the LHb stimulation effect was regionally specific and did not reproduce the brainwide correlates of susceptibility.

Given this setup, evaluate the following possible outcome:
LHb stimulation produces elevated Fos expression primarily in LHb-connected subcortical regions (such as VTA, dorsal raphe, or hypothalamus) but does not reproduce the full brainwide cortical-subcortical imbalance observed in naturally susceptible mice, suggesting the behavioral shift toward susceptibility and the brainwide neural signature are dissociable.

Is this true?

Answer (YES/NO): NO